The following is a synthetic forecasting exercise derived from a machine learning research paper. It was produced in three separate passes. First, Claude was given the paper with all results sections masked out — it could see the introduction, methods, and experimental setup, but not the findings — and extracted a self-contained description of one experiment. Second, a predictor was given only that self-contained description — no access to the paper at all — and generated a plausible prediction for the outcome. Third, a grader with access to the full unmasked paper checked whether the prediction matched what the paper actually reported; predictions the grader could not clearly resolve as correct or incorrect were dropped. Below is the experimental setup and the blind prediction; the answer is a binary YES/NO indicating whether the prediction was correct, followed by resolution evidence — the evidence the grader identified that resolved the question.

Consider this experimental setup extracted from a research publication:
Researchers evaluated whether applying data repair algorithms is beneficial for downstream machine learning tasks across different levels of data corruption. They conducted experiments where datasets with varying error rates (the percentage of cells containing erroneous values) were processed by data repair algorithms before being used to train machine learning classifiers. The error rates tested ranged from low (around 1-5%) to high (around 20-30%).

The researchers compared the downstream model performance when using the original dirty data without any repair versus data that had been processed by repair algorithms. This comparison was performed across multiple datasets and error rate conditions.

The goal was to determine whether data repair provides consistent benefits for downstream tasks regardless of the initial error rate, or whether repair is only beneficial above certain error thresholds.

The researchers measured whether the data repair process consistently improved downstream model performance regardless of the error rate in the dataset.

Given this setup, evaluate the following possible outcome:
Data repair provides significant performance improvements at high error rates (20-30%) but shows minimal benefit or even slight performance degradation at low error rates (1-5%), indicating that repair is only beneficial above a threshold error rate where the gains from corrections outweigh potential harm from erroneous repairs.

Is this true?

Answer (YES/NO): NO